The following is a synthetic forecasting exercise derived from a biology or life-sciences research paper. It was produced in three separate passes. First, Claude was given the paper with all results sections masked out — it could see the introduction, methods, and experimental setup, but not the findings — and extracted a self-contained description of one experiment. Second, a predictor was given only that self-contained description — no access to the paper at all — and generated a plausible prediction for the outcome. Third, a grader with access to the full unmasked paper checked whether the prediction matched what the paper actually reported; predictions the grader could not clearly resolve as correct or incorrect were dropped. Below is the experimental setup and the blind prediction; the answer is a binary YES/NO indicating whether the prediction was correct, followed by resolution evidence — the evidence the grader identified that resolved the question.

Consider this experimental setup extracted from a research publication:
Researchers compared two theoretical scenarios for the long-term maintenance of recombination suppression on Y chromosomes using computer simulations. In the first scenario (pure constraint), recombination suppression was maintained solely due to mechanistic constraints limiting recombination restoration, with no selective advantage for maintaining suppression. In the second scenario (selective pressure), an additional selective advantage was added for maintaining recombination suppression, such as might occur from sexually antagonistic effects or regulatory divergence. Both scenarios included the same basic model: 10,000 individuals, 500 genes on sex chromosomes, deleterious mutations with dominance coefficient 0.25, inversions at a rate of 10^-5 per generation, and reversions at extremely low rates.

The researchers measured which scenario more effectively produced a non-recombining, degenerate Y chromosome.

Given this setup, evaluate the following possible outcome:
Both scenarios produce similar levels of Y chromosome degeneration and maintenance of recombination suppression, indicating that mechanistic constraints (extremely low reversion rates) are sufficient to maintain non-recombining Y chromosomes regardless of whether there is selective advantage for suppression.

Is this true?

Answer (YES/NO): NO